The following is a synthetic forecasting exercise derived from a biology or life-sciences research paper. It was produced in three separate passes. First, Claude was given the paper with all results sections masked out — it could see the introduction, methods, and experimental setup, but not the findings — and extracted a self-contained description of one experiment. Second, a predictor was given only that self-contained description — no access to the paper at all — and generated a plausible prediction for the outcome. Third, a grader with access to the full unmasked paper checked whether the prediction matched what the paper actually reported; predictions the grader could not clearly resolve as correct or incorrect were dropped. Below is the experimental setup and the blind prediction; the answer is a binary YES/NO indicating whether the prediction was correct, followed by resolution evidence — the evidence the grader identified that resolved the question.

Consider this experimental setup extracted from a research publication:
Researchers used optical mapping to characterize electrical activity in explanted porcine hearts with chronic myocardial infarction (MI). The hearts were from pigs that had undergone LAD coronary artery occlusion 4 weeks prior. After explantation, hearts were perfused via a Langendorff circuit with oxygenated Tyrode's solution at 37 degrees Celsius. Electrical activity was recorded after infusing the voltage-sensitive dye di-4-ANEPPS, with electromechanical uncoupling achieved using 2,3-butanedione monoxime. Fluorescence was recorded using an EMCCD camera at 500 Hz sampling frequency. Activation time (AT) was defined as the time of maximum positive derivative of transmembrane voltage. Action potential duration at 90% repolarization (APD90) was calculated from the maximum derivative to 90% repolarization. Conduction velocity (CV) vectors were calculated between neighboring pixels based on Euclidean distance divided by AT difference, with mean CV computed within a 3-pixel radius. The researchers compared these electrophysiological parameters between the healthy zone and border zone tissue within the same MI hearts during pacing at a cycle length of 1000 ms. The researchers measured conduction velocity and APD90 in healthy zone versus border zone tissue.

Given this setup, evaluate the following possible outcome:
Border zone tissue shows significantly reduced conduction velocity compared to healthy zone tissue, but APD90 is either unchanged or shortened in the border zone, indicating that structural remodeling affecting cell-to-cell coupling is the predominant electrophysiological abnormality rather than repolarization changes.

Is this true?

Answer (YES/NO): NO